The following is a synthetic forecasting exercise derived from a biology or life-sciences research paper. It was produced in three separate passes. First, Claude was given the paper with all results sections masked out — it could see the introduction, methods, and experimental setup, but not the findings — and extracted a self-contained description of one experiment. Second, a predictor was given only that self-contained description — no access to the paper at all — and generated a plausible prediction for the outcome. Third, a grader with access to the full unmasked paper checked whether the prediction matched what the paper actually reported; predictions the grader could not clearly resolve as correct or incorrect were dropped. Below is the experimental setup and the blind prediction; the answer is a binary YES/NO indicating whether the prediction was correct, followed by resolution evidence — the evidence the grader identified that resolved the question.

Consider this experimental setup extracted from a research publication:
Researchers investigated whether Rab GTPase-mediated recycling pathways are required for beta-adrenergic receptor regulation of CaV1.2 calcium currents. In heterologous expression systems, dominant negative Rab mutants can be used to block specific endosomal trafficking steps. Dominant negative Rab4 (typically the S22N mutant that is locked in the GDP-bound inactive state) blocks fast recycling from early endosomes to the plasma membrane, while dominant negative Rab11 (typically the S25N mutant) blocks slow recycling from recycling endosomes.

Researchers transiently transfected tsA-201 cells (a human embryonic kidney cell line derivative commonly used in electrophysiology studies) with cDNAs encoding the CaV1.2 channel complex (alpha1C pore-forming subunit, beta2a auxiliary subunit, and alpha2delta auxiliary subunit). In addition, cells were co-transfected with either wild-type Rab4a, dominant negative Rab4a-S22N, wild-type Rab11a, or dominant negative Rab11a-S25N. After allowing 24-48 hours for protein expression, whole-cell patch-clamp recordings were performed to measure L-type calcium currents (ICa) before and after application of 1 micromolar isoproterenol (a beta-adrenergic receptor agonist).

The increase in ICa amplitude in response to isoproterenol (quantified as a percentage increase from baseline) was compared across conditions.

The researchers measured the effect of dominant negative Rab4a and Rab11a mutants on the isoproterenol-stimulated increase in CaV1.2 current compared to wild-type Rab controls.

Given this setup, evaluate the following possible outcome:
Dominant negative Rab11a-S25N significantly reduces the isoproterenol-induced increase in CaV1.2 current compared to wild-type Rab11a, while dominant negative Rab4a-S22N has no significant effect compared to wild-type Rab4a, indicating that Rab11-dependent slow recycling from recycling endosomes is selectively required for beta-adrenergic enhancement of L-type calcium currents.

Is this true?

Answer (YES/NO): NO